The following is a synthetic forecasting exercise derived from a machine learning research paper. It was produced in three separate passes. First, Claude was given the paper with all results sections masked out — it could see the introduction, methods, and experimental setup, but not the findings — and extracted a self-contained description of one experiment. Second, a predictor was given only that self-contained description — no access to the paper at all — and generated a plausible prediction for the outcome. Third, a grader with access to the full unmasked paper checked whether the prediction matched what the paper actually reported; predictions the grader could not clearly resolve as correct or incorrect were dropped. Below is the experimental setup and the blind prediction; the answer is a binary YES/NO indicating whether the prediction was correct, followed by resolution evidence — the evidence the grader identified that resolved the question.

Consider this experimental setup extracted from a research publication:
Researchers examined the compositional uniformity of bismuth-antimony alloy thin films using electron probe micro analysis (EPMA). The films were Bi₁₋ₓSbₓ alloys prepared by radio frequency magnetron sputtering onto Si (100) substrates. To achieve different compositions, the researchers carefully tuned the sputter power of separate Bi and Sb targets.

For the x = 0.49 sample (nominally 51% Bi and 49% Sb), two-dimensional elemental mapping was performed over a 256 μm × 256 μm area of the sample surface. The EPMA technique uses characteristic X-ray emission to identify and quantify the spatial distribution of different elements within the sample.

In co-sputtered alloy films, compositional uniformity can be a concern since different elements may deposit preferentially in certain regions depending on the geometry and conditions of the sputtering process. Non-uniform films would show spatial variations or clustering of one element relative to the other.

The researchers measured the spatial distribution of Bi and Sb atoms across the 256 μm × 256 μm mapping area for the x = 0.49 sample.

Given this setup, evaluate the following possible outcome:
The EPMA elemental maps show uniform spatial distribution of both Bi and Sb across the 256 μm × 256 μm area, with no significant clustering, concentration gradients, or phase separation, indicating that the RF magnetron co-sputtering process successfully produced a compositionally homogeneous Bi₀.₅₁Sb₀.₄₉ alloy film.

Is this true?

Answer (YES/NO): YES